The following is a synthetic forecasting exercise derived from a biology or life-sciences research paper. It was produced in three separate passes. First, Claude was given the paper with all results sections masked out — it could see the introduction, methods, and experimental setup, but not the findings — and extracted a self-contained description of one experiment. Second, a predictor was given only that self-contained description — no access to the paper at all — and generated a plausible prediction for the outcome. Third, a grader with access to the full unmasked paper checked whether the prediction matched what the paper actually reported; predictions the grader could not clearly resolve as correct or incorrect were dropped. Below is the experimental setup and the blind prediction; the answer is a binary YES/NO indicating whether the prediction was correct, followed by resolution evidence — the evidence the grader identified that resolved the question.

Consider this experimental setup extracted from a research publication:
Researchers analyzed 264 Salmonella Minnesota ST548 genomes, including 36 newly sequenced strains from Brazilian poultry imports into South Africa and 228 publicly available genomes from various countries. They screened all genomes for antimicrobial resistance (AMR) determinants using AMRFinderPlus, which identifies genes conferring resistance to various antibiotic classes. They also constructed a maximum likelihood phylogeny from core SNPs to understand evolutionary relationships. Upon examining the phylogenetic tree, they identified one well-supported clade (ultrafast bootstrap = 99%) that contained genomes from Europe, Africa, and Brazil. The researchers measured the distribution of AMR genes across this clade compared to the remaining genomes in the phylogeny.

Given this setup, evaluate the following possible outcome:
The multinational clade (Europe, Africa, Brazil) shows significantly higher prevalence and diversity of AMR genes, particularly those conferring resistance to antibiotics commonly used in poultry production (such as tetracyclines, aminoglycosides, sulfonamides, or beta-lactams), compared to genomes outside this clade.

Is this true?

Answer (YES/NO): YES